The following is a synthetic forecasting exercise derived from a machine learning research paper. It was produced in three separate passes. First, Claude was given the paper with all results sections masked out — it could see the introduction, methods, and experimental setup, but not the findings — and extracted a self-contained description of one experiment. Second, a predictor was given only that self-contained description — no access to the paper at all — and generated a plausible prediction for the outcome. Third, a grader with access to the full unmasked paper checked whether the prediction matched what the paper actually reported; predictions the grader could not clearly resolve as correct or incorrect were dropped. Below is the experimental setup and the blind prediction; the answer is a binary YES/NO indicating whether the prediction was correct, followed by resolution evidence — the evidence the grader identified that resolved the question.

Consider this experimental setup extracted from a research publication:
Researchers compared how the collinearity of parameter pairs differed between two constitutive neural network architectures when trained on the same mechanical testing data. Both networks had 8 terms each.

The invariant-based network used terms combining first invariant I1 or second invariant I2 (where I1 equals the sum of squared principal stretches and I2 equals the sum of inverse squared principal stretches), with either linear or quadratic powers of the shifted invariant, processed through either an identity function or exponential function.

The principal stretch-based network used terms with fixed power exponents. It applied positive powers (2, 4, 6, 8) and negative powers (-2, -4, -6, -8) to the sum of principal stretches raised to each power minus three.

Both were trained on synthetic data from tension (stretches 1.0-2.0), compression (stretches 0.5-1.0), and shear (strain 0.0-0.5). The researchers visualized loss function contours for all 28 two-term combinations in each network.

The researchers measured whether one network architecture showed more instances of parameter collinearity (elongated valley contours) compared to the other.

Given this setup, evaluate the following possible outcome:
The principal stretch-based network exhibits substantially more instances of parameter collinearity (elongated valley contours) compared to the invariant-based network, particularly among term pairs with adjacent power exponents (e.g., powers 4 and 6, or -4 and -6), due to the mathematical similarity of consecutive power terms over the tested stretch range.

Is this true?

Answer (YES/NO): YES